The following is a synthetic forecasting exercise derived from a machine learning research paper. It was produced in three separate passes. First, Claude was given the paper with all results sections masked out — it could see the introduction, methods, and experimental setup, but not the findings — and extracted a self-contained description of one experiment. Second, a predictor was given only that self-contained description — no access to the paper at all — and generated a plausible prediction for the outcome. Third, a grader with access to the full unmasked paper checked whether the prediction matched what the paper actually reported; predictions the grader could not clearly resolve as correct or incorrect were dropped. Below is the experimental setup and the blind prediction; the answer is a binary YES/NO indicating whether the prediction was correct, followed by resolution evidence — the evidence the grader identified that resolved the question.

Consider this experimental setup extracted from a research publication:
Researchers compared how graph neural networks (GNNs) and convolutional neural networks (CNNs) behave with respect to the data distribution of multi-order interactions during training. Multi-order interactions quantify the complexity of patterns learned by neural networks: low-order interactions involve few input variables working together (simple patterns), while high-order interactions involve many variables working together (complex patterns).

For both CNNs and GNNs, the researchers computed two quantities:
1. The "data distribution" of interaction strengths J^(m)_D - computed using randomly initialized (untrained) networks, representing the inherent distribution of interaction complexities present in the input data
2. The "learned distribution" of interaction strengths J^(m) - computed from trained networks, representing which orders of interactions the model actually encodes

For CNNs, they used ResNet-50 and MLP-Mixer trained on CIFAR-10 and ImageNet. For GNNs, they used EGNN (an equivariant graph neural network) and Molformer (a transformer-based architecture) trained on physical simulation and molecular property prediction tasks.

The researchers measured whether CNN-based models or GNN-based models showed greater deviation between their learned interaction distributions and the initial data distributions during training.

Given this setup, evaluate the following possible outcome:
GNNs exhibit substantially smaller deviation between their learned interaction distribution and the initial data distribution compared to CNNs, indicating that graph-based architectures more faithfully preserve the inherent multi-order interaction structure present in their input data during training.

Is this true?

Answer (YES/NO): NO